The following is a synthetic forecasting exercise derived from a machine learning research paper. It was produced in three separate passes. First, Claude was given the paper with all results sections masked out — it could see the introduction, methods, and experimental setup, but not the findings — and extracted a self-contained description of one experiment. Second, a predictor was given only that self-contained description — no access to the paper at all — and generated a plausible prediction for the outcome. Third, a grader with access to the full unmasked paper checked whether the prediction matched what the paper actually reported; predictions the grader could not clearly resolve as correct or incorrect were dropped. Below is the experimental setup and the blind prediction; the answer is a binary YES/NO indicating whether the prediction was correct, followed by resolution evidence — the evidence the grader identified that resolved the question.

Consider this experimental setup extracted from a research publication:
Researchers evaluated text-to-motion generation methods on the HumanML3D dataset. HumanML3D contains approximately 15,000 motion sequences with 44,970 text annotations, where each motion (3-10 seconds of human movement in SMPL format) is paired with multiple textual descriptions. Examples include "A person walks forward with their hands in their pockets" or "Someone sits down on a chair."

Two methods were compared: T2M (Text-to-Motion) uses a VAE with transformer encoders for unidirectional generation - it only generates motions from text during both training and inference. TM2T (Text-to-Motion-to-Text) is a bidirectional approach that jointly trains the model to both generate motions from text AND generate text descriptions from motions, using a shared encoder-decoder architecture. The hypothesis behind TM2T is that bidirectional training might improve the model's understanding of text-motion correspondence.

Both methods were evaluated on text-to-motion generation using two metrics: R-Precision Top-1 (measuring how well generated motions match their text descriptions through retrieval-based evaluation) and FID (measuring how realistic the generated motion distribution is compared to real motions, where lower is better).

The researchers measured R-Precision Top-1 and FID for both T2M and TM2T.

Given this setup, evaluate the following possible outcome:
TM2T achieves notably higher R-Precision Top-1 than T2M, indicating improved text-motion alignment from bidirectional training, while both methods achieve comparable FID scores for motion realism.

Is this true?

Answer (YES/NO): NO